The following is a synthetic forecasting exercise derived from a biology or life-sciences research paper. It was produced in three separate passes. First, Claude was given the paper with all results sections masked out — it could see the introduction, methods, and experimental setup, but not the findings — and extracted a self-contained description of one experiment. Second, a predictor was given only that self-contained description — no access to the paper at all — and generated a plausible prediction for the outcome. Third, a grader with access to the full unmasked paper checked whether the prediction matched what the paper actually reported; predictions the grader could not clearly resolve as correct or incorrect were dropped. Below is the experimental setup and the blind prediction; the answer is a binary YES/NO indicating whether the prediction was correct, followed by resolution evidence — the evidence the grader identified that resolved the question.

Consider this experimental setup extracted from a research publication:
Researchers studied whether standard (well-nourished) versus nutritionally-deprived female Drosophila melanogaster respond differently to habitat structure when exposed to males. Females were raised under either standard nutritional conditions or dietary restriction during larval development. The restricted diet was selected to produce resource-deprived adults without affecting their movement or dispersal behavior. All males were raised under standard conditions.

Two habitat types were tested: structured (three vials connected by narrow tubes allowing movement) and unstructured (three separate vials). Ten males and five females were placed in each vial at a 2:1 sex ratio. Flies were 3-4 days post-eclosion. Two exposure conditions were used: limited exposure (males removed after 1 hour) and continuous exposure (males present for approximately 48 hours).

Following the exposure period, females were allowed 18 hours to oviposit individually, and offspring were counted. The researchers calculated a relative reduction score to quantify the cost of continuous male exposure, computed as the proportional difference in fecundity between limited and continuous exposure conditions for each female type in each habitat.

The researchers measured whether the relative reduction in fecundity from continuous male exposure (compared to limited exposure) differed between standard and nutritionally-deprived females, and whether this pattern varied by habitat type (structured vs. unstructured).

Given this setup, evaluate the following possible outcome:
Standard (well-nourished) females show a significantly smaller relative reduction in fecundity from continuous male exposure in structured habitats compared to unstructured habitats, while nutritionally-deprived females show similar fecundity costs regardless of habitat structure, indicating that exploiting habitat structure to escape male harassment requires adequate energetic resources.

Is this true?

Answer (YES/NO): NO